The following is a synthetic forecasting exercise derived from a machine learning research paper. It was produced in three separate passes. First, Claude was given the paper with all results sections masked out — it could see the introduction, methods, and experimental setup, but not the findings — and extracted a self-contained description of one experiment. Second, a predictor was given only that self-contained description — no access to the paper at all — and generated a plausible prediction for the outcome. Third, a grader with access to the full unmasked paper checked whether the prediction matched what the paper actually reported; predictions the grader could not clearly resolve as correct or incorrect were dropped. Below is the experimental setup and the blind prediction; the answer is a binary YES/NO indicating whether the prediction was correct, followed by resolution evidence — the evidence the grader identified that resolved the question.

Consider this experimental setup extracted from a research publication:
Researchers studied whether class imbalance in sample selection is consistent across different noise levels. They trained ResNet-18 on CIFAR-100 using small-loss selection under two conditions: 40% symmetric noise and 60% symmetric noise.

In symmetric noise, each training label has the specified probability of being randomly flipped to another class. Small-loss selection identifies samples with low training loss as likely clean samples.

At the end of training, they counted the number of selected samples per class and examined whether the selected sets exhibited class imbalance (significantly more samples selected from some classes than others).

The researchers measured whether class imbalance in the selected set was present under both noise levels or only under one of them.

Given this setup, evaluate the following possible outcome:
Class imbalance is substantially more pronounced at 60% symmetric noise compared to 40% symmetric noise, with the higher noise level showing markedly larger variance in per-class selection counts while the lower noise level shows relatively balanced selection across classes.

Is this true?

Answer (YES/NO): NO